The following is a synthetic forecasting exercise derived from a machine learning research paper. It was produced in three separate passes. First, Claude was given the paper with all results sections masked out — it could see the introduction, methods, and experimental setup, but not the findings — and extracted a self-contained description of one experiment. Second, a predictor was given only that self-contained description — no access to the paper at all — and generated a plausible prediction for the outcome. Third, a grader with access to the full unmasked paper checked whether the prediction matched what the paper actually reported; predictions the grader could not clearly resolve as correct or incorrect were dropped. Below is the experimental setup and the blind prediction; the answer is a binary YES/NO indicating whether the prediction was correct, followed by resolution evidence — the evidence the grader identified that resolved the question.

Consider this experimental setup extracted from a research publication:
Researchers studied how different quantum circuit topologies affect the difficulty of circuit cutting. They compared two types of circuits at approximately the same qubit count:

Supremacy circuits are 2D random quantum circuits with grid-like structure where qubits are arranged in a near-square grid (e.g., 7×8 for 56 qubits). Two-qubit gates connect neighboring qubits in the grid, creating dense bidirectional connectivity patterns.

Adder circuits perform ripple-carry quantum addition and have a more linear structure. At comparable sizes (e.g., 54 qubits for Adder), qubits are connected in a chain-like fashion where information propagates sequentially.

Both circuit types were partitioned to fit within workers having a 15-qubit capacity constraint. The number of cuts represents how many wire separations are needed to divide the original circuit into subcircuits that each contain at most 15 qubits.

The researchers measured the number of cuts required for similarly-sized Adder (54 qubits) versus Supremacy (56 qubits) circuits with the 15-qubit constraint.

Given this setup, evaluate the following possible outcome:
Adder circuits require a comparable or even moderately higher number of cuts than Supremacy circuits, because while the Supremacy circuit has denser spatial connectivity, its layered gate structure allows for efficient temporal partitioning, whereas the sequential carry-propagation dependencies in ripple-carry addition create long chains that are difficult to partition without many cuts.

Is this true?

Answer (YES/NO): NO